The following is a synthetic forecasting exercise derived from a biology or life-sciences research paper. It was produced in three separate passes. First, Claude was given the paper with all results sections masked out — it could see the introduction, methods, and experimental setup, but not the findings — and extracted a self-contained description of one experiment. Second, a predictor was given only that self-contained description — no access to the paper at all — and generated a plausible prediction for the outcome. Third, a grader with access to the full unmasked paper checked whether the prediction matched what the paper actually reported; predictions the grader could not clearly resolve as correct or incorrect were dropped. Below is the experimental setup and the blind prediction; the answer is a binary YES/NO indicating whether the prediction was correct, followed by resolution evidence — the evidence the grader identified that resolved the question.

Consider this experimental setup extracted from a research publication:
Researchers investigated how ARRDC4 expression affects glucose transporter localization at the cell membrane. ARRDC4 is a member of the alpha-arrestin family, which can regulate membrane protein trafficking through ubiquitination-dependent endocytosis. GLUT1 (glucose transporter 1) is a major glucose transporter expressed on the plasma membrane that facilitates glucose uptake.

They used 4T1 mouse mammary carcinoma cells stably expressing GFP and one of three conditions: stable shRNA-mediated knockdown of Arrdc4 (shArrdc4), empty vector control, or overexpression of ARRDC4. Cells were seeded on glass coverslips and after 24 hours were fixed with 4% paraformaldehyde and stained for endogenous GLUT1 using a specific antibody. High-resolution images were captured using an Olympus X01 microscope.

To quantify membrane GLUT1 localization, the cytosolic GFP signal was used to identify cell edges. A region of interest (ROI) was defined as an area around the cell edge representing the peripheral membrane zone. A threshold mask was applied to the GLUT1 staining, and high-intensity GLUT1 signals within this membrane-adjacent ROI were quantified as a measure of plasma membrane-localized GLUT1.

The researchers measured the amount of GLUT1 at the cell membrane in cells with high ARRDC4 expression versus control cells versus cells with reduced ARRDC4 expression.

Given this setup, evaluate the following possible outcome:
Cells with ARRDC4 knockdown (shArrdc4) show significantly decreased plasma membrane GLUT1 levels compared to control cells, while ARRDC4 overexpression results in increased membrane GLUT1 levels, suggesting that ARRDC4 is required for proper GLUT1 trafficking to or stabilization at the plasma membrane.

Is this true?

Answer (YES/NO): NO